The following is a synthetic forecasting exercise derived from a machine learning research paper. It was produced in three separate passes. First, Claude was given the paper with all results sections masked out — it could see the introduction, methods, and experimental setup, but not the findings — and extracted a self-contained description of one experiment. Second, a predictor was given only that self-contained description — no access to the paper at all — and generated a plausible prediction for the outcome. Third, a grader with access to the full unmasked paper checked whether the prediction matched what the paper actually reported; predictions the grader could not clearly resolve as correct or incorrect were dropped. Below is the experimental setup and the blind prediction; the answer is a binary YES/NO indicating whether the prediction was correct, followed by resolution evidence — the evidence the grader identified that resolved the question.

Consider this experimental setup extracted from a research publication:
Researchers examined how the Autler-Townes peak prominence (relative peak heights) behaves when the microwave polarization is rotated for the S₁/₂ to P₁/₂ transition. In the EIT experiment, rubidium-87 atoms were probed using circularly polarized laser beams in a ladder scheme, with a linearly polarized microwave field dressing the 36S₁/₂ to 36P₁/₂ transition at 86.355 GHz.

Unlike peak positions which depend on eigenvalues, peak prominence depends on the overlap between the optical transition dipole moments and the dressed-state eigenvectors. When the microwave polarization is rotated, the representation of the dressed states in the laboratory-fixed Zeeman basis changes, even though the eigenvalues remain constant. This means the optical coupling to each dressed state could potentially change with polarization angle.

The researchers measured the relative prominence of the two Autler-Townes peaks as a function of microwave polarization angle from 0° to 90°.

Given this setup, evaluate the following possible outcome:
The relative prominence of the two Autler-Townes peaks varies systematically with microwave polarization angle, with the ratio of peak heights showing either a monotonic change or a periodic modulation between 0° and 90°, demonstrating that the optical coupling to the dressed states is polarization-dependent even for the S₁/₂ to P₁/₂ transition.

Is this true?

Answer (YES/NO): NO